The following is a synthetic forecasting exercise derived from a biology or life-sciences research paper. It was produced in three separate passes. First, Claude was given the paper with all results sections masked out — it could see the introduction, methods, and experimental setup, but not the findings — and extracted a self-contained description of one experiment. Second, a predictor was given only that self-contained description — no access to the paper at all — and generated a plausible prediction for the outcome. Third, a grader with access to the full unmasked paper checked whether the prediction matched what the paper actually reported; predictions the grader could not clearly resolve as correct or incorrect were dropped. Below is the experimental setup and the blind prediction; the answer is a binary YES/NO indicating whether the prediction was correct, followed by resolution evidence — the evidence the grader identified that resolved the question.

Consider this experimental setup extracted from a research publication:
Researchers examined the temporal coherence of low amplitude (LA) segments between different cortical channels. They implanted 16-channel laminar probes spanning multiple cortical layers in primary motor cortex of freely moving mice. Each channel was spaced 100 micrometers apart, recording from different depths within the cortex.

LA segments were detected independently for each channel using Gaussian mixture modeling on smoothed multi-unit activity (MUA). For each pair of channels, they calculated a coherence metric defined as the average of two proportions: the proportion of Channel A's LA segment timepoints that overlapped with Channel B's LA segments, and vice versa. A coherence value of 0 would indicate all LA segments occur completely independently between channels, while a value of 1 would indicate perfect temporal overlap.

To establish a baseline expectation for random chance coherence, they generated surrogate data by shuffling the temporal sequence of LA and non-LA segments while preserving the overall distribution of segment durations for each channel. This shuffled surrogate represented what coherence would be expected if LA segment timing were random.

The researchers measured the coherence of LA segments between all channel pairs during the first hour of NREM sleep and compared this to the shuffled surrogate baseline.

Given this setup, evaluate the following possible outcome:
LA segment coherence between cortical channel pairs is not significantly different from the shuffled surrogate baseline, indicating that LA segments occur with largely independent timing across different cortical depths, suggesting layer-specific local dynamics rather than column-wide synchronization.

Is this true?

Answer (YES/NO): NO